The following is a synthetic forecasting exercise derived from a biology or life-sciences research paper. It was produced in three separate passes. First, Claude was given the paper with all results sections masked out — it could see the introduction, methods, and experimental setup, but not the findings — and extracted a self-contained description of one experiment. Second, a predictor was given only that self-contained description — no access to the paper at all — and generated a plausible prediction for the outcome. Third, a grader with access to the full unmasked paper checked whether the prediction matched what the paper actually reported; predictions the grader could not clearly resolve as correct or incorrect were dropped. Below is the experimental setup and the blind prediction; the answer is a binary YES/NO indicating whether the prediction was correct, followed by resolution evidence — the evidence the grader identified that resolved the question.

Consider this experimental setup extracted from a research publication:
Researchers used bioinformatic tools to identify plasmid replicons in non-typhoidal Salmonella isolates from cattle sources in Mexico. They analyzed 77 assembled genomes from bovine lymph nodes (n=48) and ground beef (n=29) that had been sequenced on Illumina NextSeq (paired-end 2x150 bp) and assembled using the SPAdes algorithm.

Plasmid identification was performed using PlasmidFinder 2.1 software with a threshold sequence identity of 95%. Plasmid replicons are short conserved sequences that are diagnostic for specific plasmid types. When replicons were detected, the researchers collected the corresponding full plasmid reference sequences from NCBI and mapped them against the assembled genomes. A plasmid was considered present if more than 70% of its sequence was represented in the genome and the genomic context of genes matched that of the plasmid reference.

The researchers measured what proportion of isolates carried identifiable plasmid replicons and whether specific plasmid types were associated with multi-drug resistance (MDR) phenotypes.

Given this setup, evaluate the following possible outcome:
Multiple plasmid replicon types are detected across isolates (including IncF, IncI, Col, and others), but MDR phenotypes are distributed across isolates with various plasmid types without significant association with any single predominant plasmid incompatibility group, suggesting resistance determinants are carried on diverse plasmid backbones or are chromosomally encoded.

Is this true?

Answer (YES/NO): YES